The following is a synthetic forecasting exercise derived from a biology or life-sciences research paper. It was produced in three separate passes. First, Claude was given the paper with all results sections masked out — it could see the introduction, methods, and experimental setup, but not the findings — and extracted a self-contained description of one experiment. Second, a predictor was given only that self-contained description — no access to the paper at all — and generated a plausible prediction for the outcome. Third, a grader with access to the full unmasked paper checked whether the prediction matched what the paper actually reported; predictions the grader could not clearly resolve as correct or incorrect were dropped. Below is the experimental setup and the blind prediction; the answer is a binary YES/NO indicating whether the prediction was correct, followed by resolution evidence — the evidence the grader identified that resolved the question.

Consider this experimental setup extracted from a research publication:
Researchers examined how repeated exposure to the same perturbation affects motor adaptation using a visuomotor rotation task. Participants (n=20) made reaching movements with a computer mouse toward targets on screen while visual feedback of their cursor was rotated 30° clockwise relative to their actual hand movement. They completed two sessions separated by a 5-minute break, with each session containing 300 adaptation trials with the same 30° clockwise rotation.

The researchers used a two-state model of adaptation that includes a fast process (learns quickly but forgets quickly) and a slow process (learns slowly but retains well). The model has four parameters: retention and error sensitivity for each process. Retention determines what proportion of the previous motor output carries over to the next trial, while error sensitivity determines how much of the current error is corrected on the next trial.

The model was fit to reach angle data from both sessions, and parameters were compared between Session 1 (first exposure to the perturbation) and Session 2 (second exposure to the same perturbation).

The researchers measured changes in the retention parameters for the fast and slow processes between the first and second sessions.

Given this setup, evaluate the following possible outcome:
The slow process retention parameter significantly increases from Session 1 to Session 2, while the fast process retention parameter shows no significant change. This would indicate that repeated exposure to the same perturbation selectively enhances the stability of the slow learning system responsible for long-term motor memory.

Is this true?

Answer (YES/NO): NO